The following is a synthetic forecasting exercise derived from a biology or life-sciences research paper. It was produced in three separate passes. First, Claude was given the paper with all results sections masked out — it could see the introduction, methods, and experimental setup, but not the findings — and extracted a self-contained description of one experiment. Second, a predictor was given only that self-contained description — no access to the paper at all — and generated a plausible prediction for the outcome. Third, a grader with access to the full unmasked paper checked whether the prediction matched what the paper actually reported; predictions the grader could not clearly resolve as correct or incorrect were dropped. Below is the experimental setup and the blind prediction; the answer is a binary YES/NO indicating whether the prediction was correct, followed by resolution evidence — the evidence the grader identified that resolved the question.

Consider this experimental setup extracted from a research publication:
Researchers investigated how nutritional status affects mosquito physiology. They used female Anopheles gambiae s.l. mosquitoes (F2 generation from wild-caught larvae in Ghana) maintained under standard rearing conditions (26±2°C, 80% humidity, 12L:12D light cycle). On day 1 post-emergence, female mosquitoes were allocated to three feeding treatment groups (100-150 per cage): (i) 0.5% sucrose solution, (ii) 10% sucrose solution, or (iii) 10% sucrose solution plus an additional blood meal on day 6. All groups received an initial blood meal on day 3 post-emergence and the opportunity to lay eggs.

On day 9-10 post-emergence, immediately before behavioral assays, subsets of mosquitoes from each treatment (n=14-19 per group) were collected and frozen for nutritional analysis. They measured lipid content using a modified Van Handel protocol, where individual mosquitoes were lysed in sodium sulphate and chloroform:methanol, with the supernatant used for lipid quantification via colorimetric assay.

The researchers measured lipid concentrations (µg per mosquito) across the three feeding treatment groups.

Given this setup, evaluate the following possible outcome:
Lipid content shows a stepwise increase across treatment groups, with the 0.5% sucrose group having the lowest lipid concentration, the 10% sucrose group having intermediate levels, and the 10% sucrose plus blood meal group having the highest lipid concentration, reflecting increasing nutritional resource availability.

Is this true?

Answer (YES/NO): YES